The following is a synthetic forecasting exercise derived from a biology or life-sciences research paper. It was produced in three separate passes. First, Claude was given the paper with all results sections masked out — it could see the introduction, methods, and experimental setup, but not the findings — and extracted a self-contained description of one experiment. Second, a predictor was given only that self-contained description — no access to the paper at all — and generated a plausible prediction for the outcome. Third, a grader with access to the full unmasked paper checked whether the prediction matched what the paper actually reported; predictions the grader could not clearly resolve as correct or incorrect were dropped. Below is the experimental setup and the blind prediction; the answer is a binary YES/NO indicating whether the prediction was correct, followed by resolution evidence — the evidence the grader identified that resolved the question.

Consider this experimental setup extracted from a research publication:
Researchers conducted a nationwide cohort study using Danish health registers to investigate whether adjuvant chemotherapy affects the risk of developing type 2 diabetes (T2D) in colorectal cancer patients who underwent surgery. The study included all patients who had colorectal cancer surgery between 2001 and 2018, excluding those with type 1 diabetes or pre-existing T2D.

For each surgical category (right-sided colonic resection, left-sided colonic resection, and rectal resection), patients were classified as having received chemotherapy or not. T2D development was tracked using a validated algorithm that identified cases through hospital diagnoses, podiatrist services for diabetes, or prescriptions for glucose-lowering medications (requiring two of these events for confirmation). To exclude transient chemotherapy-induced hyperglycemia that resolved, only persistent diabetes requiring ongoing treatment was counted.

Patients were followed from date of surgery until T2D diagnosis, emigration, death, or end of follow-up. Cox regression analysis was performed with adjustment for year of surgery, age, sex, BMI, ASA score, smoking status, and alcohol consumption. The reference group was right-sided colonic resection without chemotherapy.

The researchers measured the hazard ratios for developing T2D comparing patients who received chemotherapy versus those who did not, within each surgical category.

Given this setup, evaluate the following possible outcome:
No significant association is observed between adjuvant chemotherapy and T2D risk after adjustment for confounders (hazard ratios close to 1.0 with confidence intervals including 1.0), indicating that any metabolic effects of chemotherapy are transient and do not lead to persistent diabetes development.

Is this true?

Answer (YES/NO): YES